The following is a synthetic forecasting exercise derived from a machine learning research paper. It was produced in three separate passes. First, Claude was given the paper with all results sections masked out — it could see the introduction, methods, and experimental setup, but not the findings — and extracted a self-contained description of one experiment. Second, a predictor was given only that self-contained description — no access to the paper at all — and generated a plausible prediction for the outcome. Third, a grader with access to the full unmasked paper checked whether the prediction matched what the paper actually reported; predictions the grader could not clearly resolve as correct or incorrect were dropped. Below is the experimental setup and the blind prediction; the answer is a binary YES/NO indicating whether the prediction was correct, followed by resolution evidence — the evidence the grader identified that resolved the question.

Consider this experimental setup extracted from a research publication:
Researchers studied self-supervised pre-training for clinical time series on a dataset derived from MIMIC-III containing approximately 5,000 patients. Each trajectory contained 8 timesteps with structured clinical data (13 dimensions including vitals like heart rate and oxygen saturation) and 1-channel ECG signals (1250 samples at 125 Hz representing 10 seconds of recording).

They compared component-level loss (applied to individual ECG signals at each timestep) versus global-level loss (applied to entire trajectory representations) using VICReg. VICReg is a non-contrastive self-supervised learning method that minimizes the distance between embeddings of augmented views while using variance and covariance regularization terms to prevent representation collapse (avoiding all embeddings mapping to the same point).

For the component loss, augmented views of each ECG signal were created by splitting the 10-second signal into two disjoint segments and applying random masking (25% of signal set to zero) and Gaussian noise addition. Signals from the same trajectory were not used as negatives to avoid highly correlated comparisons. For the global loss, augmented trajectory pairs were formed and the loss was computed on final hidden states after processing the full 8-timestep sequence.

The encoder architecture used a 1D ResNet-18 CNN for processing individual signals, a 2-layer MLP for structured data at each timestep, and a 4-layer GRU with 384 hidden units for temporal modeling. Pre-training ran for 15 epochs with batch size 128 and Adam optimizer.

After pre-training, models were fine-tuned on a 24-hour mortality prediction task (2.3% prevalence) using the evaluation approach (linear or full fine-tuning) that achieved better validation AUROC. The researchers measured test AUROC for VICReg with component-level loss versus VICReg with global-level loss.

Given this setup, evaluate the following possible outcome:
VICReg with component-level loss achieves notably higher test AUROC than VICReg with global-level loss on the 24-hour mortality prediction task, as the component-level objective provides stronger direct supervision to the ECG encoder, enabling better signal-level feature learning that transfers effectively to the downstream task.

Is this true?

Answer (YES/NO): NO